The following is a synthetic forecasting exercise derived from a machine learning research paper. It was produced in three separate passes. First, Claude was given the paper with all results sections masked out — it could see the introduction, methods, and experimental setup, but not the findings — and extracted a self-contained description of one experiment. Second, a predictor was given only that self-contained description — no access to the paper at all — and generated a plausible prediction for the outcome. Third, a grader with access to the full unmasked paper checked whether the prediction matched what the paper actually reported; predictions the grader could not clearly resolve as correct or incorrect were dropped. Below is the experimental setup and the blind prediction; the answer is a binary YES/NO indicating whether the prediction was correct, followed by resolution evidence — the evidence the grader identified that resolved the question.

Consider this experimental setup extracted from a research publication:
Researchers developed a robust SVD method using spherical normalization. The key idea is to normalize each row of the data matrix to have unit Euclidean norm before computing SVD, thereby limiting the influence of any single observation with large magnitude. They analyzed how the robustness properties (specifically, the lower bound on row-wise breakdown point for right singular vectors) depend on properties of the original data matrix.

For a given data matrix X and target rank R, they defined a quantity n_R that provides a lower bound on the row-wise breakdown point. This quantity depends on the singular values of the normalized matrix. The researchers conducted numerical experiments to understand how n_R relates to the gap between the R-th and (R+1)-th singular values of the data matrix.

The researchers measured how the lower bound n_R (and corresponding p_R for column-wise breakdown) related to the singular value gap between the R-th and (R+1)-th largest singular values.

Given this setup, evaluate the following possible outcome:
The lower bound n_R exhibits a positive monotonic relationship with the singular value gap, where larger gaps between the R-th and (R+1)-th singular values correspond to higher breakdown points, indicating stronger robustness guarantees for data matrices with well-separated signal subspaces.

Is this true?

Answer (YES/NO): YES